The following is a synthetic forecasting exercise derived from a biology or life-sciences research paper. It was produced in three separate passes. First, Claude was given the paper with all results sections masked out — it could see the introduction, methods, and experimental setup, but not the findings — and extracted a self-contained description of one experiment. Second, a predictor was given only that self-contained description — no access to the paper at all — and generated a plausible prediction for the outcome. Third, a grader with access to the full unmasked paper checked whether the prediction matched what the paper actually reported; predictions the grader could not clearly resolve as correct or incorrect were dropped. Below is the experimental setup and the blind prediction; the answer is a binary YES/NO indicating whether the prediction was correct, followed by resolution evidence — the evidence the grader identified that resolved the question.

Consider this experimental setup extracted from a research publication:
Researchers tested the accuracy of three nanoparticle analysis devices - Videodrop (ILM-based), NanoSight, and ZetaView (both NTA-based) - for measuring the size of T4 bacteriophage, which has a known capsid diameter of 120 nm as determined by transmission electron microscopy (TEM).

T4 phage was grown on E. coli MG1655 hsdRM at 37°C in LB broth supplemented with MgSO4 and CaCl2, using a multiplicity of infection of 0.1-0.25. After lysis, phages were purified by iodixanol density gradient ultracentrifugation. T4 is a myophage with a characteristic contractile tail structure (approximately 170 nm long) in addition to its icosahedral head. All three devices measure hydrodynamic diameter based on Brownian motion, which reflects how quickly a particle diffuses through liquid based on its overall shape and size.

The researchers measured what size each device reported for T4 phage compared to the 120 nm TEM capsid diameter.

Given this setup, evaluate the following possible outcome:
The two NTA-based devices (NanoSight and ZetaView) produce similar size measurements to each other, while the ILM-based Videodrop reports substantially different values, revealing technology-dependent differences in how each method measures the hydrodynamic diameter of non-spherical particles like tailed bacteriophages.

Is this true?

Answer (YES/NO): NO